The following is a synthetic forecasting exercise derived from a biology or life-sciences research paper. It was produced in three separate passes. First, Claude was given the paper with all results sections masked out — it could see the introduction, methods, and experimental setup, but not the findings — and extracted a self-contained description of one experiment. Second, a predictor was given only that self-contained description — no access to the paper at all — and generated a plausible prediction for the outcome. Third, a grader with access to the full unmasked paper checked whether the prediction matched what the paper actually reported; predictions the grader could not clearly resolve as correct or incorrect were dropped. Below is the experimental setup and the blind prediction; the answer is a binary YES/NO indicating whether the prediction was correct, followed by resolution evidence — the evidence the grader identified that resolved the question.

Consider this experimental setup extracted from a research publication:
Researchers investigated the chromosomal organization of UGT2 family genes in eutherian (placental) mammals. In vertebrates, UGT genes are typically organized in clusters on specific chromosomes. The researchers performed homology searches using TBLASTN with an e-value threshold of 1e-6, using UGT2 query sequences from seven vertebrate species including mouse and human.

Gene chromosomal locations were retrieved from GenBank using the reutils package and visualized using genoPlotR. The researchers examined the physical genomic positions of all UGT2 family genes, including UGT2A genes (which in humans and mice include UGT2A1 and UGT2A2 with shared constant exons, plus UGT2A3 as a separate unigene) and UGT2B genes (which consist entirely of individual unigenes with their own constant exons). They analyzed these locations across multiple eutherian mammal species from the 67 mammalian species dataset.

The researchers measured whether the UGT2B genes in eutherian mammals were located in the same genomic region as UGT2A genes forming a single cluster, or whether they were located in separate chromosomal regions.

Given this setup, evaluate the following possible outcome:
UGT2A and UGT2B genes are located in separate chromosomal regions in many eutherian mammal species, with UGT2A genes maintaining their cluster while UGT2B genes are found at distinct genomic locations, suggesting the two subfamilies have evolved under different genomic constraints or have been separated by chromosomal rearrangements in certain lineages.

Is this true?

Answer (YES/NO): NO